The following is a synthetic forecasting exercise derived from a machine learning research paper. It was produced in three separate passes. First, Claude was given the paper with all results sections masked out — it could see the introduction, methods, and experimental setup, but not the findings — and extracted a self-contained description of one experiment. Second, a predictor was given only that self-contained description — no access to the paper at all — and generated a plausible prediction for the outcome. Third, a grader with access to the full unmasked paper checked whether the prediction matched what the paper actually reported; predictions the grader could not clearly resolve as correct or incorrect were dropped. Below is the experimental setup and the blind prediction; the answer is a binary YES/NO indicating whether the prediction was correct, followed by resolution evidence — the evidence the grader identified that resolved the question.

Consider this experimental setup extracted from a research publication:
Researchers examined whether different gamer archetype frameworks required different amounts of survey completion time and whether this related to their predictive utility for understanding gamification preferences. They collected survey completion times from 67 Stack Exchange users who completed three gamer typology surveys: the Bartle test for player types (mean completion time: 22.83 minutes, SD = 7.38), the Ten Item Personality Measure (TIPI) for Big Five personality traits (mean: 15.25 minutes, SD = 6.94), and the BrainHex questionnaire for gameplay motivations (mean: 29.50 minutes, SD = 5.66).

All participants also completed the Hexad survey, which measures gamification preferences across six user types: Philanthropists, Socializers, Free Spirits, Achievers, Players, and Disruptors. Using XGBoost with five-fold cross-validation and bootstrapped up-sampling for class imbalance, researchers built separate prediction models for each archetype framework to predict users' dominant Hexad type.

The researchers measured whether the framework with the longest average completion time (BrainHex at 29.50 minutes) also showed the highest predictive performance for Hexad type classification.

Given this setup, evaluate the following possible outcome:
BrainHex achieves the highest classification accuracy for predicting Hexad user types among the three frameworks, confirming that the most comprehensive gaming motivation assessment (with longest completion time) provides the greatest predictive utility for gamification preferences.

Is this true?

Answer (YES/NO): YES